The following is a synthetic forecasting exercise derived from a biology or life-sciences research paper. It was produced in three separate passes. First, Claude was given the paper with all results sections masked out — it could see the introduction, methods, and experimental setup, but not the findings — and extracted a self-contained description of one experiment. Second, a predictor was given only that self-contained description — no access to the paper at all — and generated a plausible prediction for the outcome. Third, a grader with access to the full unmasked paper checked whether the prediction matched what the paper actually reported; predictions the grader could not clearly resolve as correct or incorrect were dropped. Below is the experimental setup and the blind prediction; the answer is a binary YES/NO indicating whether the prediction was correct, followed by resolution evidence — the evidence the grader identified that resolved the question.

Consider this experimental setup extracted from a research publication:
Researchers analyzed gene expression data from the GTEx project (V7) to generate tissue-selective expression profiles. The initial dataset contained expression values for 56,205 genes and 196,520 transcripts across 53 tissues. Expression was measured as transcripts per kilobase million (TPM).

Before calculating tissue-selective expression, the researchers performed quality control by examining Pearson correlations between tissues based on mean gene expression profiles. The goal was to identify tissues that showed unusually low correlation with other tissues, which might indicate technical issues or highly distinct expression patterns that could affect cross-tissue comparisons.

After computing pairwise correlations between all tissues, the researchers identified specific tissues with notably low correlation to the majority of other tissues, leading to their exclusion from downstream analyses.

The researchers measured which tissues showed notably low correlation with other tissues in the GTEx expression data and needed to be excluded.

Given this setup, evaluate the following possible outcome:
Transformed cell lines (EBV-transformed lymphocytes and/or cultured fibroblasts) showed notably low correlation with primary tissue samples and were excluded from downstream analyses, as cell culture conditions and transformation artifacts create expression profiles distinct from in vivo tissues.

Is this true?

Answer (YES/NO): NO